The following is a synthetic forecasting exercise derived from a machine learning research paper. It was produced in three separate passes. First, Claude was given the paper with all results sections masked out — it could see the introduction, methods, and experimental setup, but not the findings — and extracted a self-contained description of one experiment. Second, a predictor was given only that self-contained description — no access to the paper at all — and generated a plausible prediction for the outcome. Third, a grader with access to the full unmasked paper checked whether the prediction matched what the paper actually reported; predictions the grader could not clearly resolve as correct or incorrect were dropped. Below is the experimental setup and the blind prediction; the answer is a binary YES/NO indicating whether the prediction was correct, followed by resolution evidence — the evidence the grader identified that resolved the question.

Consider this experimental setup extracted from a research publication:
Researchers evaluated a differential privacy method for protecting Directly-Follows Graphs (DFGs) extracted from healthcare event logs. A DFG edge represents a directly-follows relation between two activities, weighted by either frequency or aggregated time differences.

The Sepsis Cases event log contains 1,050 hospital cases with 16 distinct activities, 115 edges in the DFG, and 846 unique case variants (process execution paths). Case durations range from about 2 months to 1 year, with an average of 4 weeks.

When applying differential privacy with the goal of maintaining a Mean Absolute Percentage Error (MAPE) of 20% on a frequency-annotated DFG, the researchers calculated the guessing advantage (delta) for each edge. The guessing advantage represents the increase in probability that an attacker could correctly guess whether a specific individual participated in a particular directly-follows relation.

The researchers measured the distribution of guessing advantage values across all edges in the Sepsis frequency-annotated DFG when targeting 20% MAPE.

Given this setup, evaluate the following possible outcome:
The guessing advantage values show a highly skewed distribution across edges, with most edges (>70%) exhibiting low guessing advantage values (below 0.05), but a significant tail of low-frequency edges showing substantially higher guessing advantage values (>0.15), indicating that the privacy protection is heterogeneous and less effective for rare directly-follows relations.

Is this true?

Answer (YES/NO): NO